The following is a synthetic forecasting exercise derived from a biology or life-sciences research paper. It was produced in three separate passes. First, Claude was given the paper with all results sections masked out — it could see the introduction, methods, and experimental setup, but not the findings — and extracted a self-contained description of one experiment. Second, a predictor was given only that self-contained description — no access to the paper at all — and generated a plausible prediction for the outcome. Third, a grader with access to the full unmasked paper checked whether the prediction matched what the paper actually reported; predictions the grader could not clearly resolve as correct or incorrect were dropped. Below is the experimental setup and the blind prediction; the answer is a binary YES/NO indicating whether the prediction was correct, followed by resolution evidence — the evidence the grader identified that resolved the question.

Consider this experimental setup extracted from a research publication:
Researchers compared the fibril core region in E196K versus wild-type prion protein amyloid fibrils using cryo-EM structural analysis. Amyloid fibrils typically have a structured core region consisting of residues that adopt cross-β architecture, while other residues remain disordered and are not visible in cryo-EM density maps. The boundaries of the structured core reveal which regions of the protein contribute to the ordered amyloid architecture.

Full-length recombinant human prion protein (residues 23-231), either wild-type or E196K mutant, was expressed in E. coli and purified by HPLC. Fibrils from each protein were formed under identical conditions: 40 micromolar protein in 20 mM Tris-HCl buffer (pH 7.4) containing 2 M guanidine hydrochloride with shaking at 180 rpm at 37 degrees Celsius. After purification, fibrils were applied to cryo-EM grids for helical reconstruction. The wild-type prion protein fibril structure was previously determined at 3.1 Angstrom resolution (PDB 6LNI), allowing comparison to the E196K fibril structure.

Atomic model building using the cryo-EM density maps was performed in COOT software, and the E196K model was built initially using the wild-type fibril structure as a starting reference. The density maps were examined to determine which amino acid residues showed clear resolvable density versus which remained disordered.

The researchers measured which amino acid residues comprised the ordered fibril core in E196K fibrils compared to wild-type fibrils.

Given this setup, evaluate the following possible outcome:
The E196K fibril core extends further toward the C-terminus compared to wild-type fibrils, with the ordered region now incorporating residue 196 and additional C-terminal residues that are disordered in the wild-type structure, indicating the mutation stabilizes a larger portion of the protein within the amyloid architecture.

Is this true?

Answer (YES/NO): NO